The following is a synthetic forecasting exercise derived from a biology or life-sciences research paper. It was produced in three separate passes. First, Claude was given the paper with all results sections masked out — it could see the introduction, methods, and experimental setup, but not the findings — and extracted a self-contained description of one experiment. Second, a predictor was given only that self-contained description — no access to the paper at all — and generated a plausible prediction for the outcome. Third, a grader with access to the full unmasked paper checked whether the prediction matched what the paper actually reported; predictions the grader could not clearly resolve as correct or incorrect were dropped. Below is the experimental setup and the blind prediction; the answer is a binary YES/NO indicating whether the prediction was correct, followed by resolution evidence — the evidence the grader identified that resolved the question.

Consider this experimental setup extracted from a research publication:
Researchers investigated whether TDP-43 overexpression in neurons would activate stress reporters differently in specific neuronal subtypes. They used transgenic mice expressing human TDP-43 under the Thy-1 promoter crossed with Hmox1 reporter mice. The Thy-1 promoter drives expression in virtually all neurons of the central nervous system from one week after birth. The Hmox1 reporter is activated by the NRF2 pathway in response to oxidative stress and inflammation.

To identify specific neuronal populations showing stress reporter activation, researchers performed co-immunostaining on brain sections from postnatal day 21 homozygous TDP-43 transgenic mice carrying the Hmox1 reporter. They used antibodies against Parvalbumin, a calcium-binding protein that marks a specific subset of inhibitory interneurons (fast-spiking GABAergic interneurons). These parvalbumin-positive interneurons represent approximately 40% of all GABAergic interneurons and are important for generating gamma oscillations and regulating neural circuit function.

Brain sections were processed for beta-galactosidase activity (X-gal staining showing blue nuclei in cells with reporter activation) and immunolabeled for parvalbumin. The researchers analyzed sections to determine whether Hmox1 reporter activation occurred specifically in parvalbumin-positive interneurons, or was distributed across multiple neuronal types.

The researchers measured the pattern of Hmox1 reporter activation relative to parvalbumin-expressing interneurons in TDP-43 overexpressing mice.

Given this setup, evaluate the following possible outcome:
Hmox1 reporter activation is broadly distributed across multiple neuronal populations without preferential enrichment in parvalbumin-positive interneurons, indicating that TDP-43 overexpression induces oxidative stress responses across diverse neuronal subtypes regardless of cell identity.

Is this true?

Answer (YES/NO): NO